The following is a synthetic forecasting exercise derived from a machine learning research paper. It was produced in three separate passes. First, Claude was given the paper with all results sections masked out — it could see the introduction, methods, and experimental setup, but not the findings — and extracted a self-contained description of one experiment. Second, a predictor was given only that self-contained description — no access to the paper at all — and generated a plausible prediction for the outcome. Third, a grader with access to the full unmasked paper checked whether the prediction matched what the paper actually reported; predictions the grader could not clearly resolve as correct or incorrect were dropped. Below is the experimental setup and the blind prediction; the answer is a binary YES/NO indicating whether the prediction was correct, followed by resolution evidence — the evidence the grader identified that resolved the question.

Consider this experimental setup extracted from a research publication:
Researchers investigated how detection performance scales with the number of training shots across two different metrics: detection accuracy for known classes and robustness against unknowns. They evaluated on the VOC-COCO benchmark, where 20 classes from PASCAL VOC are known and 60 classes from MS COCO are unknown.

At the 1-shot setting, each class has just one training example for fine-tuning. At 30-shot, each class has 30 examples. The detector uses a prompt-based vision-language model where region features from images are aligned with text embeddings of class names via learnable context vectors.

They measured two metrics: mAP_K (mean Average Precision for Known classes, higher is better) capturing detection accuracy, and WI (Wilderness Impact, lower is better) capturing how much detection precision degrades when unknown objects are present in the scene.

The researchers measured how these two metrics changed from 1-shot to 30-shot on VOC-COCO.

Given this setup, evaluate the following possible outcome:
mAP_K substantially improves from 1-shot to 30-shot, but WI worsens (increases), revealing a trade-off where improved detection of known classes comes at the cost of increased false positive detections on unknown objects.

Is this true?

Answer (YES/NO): NO